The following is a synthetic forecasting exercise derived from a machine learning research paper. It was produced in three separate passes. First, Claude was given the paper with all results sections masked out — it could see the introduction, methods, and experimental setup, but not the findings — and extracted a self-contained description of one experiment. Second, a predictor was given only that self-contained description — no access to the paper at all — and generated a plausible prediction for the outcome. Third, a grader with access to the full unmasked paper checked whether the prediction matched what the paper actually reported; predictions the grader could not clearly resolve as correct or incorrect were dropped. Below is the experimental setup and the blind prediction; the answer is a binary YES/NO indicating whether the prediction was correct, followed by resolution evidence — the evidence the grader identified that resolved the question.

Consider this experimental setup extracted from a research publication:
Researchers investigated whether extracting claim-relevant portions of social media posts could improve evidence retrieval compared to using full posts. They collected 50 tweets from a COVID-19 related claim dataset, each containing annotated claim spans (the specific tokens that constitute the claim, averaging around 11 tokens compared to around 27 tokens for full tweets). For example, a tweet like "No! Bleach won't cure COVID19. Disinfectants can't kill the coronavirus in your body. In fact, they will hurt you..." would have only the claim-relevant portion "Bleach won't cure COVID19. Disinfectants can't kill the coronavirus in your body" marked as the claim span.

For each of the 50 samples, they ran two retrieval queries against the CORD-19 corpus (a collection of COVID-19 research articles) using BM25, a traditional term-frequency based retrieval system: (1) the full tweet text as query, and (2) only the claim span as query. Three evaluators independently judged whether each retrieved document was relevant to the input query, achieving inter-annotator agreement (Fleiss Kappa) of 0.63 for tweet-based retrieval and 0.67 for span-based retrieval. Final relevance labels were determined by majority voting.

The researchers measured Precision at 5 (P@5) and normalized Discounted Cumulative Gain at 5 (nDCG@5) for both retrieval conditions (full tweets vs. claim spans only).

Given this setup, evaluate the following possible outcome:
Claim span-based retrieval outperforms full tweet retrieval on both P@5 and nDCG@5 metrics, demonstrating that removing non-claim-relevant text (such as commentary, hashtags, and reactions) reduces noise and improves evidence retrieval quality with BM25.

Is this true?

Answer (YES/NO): YES